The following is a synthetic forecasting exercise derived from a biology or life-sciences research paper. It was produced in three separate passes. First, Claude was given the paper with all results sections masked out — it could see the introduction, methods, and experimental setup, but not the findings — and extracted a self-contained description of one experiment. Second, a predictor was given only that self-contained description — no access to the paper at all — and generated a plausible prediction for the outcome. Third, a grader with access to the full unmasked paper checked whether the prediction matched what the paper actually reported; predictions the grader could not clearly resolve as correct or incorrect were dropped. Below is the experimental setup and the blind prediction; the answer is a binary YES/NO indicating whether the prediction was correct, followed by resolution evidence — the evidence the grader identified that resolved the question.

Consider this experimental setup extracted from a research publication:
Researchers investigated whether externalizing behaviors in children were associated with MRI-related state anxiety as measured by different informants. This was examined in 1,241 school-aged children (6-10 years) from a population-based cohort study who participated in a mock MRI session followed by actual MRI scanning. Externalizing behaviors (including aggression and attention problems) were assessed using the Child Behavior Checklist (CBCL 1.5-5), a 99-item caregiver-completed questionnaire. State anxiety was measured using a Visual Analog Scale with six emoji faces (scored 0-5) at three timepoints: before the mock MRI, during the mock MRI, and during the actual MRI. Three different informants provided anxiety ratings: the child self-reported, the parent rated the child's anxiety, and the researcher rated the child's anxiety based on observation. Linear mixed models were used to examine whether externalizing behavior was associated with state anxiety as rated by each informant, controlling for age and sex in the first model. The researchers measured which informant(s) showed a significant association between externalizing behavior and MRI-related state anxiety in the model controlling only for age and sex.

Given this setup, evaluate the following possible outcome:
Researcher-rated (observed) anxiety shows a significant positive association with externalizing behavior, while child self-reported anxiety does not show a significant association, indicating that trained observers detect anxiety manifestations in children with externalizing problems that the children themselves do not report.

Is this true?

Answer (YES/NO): YES